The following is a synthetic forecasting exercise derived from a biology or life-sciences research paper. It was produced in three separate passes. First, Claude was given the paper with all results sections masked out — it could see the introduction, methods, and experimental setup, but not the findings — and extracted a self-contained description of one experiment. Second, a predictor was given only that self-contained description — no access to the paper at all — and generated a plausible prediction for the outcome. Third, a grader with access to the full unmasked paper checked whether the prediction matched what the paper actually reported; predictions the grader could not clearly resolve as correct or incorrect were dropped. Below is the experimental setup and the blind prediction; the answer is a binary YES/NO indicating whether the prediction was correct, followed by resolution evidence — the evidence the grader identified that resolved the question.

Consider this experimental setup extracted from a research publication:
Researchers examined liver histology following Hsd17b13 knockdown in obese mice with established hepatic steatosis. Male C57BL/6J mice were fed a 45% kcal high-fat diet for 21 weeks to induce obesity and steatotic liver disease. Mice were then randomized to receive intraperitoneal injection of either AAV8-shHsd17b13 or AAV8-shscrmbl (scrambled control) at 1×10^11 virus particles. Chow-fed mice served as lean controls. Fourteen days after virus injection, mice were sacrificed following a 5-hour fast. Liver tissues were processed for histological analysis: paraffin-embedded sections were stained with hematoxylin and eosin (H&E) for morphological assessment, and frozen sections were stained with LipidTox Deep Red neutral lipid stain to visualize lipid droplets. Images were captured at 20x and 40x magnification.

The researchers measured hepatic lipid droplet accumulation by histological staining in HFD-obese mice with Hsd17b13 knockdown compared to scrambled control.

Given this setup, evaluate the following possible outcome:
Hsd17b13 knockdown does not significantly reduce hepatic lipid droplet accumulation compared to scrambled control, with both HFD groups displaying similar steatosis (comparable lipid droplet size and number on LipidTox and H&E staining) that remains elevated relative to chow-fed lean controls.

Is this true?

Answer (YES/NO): NO